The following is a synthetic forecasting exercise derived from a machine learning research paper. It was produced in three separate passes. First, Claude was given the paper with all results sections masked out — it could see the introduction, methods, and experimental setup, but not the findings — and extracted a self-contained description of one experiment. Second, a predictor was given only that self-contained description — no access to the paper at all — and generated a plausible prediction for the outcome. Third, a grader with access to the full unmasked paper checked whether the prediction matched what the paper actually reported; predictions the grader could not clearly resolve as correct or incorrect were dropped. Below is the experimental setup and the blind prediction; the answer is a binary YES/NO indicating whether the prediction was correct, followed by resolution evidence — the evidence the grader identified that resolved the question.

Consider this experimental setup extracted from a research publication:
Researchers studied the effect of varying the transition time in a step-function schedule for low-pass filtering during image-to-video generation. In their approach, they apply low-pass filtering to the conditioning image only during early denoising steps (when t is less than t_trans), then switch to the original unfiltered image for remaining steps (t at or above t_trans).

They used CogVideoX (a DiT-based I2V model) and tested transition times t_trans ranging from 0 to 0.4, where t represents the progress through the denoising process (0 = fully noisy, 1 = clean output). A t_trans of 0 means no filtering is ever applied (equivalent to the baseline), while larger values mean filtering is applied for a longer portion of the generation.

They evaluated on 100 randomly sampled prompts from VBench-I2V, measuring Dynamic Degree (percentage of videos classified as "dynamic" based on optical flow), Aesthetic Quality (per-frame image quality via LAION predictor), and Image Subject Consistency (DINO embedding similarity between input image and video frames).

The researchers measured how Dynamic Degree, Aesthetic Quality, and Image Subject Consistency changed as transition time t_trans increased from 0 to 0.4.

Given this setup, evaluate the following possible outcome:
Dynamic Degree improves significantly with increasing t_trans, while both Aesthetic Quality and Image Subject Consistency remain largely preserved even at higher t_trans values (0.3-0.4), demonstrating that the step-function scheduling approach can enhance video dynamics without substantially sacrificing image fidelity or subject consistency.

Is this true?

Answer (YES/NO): NO